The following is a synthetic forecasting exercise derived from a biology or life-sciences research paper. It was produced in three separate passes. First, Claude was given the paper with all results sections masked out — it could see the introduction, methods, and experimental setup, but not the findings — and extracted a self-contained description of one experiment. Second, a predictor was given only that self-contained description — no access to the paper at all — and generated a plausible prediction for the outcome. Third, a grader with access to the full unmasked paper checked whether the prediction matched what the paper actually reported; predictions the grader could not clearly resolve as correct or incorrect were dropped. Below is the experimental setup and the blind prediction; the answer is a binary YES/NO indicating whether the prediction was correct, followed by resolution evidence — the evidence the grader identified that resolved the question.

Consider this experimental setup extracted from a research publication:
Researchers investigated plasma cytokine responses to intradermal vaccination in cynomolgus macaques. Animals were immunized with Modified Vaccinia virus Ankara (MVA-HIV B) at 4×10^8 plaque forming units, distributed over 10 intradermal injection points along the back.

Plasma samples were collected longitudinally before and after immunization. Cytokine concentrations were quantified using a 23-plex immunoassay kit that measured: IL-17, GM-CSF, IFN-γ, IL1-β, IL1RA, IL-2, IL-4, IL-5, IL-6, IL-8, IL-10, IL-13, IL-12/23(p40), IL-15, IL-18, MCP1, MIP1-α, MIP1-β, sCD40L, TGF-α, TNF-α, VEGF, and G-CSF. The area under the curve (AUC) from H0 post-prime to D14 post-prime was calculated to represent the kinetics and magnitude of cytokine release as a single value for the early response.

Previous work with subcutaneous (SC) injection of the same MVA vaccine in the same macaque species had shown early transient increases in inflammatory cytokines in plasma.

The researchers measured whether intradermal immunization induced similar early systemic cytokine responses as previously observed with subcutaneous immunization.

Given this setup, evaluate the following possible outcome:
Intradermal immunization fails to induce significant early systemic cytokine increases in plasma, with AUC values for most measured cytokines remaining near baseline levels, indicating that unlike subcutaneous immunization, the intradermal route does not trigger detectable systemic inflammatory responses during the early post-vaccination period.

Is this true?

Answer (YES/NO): NO